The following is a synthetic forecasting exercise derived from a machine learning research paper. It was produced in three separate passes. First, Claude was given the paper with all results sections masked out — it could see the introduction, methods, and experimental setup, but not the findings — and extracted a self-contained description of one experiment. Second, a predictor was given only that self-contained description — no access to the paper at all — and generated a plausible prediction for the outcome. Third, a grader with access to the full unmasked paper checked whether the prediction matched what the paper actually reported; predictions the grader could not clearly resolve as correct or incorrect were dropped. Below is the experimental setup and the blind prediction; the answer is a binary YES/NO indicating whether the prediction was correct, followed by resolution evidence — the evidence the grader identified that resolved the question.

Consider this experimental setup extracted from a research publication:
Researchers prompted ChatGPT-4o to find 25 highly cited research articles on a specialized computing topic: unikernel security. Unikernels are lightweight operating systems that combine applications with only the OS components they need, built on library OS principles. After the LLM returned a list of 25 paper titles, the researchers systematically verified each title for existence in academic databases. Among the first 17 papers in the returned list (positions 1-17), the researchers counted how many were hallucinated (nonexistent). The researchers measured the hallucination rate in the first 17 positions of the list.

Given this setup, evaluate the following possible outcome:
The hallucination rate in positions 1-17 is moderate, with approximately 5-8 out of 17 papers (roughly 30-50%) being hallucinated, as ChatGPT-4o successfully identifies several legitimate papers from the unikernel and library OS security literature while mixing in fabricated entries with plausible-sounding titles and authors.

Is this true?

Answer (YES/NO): NO